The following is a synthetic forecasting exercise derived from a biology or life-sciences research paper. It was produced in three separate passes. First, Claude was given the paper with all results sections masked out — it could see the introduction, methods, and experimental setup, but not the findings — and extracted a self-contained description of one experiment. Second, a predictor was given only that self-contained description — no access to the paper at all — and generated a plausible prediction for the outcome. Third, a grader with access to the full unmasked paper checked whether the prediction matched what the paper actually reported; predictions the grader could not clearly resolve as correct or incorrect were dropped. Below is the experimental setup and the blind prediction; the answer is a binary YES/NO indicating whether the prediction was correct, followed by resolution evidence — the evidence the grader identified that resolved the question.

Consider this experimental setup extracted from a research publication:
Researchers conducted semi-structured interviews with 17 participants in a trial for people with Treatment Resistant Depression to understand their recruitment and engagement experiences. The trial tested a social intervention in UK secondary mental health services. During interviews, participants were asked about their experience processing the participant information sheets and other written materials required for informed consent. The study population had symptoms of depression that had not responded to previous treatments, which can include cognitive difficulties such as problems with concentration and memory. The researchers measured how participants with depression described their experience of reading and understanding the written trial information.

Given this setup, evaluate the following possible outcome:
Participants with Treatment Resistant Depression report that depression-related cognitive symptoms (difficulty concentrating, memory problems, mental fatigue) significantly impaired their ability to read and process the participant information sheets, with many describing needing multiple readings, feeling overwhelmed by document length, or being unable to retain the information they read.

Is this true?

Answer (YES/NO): NO